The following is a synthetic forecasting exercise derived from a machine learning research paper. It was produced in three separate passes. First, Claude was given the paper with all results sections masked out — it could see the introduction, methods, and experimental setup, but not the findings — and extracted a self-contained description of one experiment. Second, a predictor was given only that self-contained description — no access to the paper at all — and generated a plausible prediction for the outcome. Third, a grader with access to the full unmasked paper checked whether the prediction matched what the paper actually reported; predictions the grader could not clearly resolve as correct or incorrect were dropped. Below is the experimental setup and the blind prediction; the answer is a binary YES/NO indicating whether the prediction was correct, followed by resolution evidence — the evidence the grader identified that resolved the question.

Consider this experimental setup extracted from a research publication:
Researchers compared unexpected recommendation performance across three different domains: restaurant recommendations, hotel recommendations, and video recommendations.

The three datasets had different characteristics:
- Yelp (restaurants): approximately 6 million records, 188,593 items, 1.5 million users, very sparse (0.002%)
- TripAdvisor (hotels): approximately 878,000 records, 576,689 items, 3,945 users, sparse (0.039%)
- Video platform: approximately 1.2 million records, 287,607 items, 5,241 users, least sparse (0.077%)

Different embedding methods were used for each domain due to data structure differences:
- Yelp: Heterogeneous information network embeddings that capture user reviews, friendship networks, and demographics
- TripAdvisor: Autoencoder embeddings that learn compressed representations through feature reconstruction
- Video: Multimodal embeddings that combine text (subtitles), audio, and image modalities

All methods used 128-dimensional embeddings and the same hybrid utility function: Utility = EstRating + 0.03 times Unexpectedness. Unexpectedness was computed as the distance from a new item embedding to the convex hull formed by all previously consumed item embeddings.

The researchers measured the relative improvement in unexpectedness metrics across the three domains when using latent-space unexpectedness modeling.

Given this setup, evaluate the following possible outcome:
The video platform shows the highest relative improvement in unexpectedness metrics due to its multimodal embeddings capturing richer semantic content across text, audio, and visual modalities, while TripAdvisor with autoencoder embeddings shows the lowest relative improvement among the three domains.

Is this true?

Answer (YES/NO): NO